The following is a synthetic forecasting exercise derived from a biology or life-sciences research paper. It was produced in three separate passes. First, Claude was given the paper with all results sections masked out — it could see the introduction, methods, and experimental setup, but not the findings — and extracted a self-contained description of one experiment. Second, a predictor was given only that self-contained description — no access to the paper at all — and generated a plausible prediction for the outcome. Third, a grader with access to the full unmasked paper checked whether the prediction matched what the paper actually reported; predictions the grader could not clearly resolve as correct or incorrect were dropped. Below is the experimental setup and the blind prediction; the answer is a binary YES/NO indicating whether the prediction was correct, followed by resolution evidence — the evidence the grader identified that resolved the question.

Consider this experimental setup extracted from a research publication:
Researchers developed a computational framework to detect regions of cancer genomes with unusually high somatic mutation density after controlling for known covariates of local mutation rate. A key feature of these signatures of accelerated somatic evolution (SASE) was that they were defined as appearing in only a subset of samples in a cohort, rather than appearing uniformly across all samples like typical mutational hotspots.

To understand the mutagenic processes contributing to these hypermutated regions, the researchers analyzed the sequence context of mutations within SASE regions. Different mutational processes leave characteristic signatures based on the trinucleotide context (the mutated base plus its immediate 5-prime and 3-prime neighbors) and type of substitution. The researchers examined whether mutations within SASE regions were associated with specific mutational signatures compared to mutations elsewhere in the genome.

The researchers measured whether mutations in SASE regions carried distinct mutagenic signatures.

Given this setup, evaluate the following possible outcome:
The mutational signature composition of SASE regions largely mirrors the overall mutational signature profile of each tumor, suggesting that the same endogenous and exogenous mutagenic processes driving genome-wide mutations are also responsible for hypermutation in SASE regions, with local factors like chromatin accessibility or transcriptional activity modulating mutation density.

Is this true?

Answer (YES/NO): NO